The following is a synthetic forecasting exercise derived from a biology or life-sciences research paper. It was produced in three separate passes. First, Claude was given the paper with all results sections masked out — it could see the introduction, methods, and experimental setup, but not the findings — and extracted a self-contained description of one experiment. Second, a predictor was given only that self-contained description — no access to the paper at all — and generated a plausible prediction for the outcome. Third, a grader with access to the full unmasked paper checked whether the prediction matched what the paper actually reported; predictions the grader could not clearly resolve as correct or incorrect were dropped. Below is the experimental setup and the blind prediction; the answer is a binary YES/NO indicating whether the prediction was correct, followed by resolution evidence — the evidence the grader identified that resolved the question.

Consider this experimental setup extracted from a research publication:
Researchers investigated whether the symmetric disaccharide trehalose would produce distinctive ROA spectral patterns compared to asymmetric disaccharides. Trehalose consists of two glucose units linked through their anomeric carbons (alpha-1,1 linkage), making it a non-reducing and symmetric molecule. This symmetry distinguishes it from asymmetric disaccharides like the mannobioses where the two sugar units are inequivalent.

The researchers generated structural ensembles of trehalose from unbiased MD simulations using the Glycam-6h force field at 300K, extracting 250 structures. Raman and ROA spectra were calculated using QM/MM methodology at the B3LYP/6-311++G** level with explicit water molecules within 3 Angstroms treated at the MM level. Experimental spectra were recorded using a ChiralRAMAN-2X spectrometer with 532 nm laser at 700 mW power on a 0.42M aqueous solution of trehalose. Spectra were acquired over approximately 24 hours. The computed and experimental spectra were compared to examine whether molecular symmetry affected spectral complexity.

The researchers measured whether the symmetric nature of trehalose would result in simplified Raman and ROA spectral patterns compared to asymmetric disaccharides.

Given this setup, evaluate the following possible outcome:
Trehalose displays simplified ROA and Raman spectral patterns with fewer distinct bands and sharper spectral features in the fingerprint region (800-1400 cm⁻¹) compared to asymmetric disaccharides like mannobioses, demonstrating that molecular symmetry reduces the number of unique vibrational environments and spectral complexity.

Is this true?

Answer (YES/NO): NO